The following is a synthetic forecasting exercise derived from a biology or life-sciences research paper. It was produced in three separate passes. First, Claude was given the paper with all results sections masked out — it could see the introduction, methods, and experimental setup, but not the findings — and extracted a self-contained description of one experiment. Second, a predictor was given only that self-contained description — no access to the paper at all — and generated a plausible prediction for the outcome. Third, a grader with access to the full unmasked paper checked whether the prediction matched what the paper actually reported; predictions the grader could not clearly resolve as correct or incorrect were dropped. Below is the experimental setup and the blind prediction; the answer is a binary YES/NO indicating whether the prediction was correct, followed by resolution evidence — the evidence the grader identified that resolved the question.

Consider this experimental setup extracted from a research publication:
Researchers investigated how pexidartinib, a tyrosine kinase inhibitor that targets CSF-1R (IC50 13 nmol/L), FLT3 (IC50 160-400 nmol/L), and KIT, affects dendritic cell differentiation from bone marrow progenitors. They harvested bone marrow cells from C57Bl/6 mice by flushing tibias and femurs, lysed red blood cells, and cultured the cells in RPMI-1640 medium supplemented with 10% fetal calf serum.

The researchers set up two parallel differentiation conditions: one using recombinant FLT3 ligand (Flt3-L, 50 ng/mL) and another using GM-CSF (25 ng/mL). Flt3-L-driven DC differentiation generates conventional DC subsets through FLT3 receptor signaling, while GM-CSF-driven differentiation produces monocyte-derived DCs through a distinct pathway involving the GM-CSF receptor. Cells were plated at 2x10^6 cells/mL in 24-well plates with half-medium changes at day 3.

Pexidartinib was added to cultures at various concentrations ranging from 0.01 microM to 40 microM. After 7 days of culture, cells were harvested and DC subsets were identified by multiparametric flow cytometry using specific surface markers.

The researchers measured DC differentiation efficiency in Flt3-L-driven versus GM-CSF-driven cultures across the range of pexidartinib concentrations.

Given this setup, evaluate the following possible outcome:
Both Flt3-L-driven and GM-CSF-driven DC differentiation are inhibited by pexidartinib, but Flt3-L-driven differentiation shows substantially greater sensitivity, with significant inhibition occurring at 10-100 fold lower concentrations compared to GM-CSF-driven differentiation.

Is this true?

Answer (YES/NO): NO